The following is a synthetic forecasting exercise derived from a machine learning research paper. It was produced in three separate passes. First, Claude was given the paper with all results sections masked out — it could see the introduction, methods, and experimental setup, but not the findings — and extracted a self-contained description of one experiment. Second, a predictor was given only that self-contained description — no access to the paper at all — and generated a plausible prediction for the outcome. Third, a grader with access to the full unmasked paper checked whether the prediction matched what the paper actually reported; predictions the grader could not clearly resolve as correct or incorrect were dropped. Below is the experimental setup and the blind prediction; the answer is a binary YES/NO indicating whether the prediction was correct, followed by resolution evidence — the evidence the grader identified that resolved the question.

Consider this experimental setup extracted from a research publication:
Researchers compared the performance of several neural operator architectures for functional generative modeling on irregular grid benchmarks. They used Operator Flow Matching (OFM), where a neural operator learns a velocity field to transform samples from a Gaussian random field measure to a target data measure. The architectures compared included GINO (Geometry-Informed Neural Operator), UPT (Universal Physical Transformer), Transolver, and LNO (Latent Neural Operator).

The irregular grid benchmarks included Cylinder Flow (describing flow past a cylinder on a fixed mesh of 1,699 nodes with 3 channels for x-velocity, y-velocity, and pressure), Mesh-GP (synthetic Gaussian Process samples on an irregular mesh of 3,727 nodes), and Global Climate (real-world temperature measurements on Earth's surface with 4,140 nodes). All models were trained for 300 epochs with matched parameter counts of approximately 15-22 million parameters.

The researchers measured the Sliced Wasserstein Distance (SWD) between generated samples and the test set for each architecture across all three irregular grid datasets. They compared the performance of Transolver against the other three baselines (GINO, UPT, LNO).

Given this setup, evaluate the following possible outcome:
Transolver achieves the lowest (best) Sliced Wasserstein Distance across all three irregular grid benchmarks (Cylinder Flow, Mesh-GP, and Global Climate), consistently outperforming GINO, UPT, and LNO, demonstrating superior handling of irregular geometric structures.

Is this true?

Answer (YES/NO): YES